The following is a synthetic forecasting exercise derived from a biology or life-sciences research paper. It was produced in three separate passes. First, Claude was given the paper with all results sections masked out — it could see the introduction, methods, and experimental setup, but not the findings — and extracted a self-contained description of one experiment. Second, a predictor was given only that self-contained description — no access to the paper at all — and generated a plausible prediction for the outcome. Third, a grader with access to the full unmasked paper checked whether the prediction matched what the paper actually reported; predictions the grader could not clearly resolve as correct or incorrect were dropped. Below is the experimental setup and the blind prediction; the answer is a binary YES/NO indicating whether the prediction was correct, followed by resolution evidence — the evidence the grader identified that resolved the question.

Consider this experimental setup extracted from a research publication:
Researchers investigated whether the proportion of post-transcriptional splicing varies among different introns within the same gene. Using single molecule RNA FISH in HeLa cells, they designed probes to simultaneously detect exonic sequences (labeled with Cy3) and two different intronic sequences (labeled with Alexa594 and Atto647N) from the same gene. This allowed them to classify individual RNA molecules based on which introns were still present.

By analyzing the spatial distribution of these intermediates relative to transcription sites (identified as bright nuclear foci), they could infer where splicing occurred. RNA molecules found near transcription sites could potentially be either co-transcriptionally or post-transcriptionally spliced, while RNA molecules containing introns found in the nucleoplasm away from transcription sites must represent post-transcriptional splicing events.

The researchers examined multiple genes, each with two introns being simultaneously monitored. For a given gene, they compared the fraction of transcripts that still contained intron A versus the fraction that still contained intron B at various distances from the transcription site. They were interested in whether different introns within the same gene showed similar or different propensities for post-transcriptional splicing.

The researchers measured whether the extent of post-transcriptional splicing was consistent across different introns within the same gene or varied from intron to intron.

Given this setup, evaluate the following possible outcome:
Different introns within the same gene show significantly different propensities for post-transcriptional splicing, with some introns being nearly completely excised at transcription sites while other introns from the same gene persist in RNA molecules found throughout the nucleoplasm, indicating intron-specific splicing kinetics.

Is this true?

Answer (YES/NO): YES